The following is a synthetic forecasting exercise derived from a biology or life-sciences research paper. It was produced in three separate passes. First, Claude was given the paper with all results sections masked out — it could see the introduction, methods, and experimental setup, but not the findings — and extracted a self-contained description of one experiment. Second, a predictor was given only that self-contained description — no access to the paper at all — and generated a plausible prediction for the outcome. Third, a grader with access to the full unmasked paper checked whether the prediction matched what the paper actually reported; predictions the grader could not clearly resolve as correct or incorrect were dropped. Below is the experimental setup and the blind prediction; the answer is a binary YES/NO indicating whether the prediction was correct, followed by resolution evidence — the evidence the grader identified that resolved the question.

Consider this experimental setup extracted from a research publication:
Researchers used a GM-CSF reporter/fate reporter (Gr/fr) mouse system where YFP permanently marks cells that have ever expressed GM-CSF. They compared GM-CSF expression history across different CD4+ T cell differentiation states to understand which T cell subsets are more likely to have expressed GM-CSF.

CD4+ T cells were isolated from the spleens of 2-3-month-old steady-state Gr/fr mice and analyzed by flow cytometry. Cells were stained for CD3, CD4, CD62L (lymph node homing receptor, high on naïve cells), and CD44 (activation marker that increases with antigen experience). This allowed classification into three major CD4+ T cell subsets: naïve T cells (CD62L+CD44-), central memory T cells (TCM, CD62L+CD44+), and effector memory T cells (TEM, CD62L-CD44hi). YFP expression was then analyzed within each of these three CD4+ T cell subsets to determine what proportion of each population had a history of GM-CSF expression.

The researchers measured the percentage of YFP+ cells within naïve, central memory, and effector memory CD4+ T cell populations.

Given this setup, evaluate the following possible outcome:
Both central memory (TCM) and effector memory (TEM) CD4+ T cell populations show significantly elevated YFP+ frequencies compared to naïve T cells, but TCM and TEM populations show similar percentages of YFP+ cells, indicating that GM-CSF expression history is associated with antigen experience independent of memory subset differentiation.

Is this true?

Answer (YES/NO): NO